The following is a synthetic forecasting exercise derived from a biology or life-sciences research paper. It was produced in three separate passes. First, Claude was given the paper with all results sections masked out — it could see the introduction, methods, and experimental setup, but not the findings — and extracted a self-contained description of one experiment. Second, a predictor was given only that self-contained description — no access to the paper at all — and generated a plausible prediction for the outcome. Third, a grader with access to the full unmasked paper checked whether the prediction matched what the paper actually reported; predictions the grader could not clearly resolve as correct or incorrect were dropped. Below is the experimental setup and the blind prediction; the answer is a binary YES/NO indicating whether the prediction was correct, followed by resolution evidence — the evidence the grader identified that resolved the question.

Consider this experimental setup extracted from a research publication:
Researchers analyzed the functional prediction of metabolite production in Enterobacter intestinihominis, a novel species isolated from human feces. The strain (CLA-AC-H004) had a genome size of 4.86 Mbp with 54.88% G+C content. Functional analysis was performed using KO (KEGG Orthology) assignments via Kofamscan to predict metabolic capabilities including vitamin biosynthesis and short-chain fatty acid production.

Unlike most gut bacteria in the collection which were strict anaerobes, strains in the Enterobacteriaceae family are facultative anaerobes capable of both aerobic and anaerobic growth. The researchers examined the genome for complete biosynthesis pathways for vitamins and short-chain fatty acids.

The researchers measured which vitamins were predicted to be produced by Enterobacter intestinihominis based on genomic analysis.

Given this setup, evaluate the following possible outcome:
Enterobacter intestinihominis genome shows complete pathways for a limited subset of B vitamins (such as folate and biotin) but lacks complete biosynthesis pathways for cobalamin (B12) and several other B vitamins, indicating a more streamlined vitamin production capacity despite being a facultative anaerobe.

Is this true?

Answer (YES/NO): YES